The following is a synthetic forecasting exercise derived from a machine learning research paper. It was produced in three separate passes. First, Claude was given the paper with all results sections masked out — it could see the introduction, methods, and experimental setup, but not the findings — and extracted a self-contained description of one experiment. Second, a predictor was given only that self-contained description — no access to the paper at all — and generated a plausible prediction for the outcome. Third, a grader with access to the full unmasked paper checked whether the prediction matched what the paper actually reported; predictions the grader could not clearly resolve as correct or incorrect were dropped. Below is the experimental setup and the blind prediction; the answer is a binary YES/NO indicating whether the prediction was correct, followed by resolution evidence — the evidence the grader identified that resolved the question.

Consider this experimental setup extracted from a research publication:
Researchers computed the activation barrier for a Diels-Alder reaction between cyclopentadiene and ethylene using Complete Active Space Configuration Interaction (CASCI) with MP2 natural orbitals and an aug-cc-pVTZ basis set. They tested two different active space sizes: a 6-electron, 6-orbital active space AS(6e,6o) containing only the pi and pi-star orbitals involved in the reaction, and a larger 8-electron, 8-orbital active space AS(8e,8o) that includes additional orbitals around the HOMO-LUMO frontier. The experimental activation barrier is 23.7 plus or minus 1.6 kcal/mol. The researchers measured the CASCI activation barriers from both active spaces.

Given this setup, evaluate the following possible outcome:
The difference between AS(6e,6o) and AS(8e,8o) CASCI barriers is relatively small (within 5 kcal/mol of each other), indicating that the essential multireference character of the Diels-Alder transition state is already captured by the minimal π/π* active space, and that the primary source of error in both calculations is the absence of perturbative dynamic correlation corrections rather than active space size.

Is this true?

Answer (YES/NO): YES